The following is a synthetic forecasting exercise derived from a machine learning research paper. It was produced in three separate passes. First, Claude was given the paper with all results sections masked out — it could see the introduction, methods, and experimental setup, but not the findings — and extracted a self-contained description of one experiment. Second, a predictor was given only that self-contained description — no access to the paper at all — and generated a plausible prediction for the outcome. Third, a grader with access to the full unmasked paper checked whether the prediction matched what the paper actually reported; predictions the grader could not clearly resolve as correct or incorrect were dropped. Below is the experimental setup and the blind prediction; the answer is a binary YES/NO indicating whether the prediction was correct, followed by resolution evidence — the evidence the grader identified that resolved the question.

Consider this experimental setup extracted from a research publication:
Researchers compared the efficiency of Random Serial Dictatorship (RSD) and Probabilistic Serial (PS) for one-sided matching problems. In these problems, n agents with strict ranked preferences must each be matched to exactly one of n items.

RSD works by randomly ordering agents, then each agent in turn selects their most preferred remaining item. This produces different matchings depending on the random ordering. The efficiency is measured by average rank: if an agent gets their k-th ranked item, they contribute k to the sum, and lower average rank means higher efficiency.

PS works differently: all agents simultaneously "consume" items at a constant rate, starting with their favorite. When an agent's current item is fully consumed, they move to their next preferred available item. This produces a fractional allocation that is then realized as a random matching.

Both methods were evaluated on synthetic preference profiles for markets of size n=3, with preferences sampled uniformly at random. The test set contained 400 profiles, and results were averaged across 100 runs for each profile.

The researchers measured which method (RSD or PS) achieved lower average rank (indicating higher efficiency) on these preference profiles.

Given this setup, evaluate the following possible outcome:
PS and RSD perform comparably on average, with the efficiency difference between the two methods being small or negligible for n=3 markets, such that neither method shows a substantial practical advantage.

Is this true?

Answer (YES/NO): NO